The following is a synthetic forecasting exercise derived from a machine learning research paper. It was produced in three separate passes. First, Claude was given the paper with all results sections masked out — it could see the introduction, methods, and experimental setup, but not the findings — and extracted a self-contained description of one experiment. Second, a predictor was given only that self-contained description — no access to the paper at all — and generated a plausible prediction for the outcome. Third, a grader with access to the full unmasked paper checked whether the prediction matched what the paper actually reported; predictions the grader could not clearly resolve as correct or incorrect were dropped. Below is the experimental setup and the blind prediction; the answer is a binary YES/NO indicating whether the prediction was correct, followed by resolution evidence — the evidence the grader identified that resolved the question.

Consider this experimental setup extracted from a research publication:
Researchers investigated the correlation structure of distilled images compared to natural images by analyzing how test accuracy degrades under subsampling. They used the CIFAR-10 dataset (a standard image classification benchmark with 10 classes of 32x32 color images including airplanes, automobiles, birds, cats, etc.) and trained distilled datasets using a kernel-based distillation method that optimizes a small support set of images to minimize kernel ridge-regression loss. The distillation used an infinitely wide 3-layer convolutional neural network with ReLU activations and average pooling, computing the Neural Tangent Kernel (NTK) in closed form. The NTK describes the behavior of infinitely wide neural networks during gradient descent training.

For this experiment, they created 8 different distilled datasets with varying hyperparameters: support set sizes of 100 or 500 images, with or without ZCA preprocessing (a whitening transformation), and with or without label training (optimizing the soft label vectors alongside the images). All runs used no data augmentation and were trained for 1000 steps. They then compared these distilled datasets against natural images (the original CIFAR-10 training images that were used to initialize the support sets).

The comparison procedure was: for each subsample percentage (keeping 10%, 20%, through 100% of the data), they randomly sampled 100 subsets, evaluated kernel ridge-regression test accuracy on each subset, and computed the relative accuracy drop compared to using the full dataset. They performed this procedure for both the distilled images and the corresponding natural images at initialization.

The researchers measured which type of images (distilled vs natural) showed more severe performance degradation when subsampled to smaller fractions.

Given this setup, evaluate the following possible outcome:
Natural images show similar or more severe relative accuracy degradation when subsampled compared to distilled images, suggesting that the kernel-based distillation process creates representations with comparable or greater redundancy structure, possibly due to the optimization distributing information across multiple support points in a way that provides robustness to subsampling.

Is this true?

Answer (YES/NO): NO